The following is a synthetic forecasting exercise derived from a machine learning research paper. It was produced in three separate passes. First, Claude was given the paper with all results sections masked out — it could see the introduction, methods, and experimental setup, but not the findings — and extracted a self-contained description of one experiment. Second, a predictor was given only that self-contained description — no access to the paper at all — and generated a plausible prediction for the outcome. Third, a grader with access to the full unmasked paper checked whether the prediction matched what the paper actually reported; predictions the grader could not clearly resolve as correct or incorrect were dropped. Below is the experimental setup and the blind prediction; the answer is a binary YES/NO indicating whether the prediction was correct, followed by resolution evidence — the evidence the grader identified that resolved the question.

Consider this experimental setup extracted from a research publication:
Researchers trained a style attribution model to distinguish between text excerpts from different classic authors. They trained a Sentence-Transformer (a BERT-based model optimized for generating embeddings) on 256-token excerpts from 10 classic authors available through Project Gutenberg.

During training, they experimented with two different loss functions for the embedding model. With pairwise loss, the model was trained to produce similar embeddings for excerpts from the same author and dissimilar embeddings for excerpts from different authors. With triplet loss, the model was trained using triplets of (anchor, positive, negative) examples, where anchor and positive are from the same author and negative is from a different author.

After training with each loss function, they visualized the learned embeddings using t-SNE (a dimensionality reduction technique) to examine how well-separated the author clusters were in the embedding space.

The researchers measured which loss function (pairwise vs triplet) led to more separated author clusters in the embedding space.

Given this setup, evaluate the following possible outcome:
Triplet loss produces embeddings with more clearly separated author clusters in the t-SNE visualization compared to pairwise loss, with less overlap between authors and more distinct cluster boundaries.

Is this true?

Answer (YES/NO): NO